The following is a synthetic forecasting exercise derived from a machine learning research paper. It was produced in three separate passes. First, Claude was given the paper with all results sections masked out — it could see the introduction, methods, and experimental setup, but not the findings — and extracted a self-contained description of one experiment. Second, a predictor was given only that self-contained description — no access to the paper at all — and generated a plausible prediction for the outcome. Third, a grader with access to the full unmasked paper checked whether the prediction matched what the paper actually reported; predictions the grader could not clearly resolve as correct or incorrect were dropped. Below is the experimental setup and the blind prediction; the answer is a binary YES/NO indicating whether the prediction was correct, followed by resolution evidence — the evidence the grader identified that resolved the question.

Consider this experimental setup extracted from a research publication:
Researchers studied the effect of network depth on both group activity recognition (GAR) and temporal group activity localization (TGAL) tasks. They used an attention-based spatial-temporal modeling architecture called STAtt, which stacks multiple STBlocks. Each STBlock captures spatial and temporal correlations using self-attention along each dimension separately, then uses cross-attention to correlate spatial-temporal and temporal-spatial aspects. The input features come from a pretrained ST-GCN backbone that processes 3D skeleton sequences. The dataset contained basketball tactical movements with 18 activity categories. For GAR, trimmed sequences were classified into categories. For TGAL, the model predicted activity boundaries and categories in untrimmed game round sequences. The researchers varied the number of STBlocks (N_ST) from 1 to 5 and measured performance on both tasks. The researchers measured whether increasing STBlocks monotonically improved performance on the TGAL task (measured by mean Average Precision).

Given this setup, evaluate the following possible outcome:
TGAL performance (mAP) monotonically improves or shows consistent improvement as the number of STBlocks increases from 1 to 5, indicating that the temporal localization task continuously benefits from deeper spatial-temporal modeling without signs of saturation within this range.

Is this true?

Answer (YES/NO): NO